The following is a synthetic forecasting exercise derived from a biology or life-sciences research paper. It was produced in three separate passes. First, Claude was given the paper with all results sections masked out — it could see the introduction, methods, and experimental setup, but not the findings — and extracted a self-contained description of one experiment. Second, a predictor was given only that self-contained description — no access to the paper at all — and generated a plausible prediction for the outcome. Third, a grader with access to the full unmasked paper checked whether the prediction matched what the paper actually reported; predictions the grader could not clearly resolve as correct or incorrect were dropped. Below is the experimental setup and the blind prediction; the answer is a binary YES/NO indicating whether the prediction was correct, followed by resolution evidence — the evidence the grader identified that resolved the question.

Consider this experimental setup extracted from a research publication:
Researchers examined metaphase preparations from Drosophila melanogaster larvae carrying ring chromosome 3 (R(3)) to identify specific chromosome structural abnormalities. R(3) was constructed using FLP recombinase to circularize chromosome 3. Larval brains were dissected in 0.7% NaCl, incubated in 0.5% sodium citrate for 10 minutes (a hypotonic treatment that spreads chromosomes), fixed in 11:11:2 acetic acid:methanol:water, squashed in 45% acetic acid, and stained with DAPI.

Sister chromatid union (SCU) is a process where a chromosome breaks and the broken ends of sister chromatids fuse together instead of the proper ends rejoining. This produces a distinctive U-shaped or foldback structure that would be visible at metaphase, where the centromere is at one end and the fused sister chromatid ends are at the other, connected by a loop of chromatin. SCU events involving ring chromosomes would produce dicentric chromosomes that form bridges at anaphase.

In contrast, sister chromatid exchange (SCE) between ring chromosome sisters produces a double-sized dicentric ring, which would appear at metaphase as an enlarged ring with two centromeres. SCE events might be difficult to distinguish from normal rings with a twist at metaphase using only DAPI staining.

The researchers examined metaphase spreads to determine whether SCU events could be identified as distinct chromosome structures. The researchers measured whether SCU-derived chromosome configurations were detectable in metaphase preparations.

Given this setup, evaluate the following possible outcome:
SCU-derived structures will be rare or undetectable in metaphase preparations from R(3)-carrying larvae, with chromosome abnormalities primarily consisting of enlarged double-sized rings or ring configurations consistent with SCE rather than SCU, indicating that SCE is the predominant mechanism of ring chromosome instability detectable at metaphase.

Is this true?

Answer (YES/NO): NO